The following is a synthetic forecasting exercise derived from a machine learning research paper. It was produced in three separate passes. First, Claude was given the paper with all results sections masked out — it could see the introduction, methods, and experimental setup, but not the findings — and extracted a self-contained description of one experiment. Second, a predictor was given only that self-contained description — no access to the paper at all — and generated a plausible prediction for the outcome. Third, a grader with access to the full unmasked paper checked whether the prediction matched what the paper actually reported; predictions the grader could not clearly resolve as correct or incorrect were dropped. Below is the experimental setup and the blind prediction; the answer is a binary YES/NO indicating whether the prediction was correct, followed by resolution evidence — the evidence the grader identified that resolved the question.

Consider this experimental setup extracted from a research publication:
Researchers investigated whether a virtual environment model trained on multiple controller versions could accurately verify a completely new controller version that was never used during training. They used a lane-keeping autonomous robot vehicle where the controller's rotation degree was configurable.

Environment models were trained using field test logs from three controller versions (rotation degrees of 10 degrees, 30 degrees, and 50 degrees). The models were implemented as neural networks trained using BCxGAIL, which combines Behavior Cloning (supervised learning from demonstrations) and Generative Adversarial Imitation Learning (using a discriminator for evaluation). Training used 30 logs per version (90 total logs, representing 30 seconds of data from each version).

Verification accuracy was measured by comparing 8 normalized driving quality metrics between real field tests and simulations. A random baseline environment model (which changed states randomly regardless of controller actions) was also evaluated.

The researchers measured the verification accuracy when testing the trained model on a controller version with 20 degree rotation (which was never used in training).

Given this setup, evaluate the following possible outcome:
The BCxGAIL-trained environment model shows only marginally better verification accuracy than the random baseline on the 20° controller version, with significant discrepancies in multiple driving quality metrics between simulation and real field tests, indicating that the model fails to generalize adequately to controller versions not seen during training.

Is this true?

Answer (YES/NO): NO